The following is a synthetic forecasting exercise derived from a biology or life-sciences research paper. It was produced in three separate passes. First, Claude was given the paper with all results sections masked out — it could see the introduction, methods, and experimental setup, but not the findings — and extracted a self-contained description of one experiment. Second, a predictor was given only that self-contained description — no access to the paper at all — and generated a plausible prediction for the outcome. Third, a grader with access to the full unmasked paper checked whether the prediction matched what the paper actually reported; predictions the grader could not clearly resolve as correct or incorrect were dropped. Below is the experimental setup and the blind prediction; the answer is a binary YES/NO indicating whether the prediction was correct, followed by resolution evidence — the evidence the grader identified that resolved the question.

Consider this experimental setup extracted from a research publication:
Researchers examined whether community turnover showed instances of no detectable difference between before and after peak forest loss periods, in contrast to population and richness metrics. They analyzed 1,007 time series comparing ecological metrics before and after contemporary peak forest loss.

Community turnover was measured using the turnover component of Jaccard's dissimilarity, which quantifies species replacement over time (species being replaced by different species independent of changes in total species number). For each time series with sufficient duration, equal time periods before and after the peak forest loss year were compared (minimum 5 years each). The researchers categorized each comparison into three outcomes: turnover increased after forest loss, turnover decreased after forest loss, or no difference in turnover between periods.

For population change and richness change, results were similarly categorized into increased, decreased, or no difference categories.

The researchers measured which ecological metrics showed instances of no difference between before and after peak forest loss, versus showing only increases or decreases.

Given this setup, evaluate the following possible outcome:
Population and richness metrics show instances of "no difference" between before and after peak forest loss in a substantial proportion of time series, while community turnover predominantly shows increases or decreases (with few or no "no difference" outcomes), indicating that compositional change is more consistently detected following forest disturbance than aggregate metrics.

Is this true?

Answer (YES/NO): NO